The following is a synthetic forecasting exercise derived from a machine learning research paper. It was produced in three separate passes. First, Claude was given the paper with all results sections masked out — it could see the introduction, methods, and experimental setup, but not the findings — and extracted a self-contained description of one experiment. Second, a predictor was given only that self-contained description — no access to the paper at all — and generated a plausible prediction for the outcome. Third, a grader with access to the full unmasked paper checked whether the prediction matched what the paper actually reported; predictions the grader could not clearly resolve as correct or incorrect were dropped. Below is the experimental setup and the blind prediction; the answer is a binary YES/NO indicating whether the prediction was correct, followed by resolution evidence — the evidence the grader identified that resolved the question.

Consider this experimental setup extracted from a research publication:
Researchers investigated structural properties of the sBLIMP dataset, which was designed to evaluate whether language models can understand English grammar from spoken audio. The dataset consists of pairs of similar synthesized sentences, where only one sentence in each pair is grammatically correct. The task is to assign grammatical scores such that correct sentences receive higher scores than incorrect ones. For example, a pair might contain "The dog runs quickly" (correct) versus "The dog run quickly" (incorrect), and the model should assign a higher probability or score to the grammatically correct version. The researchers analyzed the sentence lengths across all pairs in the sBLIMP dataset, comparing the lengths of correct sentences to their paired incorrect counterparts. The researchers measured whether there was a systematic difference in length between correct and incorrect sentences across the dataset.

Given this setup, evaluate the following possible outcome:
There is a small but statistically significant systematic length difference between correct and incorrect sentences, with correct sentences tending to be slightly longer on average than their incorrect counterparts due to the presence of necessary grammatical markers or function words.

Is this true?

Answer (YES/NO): NO